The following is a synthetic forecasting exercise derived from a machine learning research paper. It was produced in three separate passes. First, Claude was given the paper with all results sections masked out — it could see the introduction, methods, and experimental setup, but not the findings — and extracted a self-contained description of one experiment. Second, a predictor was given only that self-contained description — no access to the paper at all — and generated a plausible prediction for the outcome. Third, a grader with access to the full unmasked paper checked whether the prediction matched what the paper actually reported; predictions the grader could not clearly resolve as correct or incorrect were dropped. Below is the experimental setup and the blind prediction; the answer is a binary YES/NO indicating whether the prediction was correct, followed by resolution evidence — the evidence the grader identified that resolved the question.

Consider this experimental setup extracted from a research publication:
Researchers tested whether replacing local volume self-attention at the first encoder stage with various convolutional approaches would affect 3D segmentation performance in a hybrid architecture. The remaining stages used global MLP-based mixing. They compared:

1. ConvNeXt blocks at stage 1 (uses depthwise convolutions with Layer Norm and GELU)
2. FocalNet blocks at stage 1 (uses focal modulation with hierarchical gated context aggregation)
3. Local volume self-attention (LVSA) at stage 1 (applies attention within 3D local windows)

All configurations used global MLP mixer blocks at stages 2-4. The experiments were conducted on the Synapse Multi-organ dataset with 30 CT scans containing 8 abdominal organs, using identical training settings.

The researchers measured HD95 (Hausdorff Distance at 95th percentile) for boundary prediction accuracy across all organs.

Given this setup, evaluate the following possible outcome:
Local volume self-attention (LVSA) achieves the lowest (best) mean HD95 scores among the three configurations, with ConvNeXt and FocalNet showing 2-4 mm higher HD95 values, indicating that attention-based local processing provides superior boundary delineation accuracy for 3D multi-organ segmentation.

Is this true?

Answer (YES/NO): NO